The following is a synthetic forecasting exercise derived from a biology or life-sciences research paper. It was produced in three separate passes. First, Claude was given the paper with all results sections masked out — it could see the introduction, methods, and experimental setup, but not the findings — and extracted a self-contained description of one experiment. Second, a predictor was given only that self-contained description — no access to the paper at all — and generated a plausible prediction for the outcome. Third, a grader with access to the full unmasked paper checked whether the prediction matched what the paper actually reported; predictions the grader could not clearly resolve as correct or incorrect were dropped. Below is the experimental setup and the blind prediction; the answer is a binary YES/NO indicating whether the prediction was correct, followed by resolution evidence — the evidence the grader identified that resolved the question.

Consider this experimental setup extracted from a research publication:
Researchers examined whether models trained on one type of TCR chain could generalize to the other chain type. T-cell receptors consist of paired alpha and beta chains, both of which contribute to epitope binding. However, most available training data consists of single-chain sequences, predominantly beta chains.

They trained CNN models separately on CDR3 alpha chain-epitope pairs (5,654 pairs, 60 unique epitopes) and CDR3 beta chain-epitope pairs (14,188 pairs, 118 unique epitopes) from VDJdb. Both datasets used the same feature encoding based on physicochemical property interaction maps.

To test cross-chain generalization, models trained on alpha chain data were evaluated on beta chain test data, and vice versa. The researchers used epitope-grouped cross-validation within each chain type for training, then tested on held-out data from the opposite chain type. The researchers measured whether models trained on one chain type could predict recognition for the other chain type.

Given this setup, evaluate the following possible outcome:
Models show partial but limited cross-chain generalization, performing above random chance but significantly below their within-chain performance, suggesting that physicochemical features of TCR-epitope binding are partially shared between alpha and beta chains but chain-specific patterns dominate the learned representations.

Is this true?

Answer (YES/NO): NO